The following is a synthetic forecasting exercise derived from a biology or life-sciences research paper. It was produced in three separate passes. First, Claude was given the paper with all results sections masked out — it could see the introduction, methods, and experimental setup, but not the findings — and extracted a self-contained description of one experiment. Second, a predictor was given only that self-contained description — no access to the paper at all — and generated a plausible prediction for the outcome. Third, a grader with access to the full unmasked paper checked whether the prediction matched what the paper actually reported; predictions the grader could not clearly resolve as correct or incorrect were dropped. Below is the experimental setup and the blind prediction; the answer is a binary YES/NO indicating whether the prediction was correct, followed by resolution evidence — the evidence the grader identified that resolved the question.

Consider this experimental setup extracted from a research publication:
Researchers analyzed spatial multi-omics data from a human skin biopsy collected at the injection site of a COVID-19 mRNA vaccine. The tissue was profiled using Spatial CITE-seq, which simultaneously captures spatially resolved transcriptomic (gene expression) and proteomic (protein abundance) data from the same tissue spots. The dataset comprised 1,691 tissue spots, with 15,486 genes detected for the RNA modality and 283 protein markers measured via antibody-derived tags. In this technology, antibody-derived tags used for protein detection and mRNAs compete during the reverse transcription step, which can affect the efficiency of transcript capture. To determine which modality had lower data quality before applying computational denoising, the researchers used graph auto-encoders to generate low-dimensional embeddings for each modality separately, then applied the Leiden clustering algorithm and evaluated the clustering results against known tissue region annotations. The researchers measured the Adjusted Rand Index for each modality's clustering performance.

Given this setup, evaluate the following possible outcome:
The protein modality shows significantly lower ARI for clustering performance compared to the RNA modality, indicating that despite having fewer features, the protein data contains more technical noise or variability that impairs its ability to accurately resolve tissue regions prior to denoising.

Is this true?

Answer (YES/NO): NO